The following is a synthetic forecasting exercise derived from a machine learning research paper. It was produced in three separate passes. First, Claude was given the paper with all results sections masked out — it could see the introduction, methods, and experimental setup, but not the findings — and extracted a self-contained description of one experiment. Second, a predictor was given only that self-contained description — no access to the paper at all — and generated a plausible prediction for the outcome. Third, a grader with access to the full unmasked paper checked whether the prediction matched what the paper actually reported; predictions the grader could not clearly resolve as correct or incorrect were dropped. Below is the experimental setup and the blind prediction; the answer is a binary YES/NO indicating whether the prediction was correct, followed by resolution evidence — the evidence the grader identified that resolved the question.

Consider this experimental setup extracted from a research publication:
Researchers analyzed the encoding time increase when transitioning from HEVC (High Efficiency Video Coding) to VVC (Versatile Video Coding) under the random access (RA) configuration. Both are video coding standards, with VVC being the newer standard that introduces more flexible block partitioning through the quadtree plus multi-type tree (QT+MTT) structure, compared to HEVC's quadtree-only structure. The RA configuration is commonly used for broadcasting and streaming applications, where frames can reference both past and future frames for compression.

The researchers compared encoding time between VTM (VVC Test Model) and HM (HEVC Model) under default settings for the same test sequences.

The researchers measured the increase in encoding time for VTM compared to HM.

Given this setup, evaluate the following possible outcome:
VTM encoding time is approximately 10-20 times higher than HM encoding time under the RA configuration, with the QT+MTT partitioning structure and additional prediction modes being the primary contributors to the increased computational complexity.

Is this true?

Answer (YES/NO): NO